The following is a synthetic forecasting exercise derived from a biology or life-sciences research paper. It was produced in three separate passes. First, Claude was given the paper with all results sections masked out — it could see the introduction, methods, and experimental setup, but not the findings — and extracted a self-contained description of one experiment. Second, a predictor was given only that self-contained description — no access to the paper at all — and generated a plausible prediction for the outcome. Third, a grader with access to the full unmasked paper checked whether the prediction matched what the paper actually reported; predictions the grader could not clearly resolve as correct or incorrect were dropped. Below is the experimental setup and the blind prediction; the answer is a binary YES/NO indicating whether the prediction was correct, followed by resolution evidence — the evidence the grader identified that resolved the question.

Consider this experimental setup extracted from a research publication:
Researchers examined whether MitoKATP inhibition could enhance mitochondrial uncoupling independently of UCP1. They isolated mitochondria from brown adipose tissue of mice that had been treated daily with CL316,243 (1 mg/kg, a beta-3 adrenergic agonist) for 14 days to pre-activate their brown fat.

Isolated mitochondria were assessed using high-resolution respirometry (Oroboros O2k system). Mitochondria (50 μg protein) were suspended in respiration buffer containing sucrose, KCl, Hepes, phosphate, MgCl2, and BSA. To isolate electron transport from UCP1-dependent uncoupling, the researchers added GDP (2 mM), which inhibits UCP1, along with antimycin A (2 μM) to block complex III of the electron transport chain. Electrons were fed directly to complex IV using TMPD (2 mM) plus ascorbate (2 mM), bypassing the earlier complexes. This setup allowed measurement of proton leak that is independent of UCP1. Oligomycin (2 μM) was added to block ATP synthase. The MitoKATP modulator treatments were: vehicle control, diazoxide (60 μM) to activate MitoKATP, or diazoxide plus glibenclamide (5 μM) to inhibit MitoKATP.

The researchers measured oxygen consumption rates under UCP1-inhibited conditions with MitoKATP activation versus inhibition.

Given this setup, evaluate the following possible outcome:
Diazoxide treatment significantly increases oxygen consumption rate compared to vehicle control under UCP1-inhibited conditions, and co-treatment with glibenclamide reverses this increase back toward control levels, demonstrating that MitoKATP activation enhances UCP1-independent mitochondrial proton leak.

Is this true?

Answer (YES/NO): NO